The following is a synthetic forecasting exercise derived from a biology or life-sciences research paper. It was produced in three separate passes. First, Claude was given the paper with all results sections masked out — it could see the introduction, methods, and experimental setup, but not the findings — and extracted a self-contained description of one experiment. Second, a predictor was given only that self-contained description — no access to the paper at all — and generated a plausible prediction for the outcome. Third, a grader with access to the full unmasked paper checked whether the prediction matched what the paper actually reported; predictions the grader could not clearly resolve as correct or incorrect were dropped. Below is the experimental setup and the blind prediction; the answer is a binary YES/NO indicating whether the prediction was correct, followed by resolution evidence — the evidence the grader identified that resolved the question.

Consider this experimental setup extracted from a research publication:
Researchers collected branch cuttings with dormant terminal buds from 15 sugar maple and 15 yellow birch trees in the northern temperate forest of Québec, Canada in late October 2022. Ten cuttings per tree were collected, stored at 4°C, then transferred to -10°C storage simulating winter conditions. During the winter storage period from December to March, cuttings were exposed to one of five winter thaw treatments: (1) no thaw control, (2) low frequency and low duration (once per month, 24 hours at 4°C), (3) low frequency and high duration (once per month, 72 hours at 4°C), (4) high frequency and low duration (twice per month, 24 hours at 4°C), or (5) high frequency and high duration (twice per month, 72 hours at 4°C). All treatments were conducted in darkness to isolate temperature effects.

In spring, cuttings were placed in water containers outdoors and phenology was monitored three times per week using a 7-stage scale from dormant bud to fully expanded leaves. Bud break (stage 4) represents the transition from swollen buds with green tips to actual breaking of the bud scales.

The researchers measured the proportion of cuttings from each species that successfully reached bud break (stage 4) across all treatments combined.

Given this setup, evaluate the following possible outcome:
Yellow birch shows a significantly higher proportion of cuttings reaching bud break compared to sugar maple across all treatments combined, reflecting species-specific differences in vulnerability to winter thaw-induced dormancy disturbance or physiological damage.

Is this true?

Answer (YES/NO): YES